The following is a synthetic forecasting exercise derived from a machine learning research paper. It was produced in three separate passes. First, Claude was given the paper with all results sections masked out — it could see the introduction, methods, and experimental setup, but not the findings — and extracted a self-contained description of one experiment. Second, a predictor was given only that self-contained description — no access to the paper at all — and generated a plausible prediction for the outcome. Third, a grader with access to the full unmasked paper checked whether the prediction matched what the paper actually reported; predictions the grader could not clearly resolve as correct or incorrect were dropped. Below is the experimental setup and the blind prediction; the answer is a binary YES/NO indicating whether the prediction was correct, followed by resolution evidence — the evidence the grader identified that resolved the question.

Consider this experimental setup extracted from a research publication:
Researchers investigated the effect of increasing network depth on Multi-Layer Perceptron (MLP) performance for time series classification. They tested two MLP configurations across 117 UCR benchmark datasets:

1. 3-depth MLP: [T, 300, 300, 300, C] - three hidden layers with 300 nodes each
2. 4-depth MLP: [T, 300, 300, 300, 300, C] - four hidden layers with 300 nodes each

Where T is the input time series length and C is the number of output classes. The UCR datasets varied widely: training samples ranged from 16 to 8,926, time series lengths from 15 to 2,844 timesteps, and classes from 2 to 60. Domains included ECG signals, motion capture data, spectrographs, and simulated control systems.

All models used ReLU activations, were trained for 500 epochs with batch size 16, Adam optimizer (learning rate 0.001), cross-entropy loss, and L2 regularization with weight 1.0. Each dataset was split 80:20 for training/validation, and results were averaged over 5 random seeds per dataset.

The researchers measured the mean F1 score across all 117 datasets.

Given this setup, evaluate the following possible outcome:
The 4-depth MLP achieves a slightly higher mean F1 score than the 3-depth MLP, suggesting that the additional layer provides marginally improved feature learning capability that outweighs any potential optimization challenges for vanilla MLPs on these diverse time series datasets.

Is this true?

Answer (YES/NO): NO